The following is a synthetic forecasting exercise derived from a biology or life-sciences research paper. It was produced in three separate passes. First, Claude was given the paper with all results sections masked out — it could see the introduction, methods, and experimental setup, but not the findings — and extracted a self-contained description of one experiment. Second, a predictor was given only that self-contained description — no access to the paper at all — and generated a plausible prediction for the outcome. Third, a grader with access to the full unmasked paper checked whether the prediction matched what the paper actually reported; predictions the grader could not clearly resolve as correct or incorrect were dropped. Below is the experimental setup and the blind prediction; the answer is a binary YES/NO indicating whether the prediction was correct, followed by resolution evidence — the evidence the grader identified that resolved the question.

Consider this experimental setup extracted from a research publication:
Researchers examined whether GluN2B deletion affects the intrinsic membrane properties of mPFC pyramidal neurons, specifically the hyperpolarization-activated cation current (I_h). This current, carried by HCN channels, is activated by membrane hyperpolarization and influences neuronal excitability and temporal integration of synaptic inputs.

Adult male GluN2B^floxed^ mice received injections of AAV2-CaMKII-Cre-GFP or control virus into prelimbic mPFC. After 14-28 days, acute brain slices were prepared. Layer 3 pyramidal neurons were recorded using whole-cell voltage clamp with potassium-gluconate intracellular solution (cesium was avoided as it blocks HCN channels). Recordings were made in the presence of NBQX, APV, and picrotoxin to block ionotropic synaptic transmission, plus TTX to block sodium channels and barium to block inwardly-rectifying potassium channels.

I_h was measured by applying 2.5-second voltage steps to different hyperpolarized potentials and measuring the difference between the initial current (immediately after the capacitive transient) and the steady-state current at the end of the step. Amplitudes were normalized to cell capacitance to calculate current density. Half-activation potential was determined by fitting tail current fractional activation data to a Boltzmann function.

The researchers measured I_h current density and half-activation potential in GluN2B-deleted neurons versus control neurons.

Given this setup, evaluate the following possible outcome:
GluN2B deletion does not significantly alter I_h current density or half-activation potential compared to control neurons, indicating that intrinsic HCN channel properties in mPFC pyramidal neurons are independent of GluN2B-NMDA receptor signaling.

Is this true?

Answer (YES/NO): NO